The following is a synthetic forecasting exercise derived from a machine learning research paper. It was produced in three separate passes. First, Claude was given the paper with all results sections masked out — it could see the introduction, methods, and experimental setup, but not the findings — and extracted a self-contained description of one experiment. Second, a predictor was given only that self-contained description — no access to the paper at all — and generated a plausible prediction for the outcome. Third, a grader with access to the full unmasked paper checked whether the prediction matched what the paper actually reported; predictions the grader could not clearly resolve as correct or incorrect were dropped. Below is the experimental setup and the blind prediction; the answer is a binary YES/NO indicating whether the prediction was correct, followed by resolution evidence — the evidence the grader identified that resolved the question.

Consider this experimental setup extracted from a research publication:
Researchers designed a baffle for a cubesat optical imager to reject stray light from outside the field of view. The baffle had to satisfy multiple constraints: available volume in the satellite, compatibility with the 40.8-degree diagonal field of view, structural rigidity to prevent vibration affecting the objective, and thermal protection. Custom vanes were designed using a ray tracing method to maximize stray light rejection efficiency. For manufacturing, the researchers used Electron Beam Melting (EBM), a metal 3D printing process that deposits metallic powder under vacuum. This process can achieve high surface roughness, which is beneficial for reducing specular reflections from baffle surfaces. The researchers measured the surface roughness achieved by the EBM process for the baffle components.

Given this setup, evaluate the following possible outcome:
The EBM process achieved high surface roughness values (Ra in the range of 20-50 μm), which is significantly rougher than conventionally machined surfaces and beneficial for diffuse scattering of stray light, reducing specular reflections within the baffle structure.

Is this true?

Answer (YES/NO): NO